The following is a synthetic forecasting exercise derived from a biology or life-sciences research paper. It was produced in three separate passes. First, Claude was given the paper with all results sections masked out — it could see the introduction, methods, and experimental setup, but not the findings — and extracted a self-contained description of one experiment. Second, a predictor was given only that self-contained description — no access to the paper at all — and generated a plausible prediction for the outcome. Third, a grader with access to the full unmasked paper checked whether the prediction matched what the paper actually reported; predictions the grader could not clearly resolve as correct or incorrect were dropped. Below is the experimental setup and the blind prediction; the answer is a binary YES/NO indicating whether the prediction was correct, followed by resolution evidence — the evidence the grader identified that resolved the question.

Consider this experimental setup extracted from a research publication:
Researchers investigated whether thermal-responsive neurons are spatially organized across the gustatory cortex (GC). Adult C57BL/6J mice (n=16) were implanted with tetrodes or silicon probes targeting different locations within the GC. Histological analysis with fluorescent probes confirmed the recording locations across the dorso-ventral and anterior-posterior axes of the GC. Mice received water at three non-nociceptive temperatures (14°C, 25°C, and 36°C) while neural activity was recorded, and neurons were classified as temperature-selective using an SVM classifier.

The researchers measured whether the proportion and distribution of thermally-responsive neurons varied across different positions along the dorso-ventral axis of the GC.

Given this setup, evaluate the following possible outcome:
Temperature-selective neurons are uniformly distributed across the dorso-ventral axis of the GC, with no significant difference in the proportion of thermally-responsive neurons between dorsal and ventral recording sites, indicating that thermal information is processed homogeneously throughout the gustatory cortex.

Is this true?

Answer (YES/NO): NO